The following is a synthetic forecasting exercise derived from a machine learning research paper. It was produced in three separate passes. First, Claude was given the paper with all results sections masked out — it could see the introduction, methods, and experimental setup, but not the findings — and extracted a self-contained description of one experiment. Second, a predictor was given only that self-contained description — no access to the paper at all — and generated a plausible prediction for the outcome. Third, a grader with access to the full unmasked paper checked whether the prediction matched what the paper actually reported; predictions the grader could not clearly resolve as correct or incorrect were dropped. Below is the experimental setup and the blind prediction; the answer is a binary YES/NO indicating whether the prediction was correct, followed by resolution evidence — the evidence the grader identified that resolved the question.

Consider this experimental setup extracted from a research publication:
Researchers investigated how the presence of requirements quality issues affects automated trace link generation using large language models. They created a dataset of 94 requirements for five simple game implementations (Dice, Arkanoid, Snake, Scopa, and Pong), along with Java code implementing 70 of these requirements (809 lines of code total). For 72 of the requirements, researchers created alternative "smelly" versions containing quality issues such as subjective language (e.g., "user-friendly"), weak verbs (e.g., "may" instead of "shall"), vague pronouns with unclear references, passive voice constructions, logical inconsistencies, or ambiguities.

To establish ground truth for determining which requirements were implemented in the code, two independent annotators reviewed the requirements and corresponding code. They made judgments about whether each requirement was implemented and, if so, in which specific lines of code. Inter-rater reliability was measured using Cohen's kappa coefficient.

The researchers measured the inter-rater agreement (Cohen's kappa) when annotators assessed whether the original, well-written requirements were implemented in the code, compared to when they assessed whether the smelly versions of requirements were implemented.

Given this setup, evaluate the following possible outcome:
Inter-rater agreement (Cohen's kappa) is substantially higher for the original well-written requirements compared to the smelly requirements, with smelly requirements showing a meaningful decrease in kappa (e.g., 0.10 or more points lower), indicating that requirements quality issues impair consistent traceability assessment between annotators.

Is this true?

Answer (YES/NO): YES